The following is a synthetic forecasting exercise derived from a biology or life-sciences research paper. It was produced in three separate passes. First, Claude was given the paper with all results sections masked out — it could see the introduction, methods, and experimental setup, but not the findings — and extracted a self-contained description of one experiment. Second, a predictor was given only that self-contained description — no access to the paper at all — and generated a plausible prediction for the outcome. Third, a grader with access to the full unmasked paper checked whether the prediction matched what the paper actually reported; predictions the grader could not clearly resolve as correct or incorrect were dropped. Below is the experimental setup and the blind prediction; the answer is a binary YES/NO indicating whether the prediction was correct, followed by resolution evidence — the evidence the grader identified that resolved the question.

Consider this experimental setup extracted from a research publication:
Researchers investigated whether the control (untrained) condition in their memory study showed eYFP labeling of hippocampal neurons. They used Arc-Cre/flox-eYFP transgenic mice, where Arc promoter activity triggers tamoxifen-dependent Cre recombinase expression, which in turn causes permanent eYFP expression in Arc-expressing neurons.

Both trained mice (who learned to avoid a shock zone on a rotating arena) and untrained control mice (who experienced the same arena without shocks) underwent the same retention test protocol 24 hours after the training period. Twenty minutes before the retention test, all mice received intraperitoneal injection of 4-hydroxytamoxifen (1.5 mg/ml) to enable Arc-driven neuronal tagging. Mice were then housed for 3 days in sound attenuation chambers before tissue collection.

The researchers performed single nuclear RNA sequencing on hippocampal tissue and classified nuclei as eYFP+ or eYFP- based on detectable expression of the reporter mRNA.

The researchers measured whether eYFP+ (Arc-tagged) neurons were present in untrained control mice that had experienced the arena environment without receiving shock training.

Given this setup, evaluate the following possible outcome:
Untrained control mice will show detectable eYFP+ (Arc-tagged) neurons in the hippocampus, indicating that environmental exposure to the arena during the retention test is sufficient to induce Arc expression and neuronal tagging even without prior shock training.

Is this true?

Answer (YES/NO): YES